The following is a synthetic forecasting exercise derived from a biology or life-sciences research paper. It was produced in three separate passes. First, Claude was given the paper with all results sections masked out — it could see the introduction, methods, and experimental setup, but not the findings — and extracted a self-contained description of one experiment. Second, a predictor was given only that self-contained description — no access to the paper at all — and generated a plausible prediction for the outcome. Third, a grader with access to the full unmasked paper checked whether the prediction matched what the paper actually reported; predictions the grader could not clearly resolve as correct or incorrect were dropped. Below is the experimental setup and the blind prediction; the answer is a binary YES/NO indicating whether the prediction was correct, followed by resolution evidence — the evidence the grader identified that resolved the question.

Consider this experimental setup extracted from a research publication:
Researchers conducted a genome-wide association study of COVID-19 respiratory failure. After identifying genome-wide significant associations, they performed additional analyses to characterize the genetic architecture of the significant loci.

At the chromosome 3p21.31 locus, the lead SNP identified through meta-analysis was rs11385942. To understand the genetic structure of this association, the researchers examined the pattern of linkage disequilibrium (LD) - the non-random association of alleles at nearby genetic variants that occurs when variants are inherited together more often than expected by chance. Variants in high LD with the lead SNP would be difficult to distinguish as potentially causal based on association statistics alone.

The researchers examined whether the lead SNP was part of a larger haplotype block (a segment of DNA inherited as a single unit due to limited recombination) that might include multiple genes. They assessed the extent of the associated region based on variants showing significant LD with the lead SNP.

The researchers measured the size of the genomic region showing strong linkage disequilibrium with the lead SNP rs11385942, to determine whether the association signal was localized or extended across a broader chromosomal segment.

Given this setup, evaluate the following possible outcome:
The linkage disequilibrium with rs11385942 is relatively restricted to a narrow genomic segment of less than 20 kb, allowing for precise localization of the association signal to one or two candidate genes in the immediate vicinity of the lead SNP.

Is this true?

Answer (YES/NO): NO